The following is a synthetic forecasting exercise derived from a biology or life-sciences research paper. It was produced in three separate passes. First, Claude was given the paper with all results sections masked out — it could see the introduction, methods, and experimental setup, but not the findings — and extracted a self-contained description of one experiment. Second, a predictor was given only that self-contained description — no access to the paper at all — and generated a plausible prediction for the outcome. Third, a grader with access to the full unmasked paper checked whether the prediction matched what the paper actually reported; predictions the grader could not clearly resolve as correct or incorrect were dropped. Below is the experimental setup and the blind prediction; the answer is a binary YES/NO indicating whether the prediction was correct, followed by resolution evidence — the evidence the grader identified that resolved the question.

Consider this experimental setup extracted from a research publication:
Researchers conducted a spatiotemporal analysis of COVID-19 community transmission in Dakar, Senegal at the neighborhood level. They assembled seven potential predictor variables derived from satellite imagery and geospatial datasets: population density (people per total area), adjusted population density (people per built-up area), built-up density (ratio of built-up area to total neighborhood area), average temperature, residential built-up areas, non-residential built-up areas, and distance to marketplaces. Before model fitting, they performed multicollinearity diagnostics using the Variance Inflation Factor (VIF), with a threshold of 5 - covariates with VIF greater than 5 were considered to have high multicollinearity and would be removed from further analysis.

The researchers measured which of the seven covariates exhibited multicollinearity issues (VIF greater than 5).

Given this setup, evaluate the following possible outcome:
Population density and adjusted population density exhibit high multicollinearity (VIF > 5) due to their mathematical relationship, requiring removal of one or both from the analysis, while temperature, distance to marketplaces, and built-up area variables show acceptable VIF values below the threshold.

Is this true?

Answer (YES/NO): NO